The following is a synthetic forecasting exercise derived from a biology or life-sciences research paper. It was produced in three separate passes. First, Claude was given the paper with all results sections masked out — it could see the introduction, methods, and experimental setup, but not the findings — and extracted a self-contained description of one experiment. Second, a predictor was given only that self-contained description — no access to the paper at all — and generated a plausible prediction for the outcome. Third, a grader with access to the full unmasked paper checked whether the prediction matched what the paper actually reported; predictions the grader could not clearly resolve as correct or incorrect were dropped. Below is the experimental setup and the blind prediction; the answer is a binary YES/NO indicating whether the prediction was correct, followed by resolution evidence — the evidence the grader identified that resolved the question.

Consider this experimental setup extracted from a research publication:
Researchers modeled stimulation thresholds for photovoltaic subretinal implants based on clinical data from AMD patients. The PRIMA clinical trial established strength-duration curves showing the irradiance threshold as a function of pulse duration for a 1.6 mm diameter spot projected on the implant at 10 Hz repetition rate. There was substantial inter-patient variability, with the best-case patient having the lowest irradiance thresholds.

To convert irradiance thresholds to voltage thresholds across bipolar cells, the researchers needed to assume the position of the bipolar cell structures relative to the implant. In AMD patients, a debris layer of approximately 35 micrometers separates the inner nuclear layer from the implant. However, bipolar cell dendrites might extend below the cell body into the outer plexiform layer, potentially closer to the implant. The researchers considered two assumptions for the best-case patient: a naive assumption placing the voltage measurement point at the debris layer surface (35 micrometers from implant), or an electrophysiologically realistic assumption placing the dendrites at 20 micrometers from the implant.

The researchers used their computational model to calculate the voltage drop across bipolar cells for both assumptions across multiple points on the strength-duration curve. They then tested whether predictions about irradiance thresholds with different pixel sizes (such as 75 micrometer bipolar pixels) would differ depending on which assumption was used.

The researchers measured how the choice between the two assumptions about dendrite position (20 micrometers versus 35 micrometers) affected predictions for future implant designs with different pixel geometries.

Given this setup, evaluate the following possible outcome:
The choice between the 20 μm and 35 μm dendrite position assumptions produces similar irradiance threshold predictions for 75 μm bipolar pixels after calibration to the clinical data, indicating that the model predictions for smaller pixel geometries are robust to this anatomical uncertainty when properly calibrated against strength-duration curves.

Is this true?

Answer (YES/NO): YES